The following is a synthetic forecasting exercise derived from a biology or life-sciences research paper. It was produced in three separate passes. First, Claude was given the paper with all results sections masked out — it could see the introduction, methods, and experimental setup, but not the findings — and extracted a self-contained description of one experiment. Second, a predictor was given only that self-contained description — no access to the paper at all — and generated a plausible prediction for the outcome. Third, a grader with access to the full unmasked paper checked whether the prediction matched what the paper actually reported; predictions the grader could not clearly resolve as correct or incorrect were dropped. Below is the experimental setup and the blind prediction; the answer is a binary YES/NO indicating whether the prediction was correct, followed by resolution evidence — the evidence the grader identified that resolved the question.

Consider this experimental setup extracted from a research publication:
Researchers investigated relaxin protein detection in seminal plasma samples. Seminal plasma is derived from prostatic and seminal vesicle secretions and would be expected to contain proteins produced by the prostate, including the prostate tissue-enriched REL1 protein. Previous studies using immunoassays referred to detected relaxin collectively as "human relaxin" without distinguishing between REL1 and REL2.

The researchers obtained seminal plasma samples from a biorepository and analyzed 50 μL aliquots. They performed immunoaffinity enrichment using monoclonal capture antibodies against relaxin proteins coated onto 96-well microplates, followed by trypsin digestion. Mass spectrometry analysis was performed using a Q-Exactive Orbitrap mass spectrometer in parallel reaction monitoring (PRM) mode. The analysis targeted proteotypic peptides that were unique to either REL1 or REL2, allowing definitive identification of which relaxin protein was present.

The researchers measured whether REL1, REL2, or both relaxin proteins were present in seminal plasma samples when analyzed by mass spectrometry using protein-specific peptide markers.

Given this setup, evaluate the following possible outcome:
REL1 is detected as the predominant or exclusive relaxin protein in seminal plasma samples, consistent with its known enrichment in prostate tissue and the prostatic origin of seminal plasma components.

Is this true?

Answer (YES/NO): NO